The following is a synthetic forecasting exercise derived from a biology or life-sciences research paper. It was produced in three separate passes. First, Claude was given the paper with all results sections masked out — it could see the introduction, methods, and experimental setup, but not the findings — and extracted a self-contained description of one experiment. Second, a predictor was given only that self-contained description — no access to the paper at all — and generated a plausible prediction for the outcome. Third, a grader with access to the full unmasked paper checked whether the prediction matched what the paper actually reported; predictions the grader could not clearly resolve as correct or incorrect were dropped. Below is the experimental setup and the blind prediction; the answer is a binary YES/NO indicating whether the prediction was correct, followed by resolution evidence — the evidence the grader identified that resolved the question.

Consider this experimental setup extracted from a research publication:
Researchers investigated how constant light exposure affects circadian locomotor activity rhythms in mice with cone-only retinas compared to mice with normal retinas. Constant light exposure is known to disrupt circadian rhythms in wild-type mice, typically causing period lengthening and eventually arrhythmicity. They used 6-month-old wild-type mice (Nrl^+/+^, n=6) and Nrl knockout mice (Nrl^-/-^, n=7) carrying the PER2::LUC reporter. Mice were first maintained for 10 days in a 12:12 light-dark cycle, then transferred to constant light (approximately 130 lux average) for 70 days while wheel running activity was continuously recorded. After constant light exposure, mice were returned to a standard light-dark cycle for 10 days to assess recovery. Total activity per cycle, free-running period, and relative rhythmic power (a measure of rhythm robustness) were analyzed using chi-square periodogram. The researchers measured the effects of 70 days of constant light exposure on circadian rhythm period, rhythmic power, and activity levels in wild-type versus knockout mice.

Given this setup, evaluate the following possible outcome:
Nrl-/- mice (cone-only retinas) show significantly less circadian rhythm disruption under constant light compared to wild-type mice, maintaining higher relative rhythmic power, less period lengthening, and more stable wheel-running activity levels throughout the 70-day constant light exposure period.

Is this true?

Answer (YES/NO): NO